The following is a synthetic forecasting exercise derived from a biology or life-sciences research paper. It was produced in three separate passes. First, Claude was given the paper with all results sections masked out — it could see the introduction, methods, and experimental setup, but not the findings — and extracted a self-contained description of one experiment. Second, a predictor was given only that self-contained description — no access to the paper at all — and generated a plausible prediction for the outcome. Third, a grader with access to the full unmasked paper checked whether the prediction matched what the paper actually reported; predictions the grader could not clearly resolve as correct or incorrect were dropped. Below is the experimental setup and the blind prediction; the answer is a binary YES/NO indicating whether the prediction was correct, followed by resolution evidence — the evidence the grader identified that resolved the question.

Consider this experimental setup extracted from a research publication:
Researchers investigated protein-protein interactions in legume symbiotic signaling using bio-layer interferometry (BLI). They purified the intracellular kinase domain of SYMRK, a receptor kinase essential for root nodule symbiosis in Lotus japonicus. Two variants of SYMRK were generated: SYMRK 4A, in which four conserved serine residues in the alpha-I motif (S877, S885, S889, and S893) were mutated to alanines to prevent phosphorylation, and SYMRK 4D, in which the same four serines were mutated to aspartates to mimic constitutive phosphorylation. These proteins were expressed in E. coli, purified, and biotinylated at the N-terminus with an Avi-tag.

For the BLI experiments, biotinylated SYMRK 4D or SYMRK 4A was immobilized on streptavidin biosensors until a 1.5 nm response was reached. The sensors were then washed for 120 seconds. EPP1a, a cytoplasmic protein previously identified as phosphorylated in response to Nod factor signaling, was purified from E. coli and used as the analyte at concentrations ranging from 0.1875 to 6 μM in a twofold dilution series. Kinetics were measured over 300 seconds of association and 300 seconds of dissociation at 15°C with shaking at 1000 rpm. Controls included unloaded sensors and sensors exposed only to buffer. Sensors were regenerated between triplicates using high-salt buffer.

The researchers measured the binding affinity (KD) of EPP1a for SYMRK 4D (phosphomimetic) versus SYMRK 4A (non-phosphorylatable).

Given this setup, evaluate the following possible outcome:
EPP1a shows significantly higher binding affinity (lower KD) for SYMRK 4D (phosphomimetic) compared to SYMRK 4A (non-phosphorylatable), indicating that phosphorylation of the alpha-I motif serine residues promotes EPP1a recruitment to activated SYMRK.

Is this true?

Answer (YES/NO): YES